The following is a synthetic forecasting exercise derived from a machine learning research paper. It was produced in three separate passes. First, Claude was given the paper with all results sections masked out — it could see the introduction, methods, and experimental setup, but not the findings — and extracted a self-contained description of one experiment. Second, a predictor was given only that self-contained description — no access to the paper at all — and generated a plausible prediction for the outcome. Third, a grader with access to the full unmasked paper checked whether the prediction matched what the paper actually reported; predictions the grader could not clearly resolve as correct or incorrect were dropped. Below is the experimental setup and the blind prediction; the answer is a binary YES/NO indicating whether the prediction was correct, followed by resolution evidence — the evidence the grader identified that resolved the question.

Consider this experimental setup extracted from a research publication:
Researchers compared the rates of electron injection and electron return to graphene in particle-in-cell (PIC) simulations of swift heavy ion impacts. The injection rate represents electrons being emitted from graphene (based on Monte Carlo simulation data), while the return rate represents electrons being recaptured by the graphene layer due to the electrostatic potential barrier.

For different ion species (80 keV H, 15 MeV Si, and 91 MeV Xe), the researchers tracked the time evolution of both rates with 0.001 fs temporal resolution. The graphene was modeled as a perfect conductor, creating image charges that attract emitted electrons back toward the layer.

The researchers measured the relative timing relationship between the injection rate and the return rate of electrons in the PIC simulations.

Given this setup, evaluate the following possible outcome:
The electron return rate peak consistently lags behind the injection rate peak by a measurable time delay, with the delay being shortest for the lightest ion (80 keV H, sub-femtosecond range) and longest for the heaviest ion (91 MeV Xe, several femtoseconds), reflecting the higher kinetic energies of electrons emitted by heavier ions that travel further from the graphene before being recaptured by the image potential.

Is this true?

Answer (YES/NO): NO